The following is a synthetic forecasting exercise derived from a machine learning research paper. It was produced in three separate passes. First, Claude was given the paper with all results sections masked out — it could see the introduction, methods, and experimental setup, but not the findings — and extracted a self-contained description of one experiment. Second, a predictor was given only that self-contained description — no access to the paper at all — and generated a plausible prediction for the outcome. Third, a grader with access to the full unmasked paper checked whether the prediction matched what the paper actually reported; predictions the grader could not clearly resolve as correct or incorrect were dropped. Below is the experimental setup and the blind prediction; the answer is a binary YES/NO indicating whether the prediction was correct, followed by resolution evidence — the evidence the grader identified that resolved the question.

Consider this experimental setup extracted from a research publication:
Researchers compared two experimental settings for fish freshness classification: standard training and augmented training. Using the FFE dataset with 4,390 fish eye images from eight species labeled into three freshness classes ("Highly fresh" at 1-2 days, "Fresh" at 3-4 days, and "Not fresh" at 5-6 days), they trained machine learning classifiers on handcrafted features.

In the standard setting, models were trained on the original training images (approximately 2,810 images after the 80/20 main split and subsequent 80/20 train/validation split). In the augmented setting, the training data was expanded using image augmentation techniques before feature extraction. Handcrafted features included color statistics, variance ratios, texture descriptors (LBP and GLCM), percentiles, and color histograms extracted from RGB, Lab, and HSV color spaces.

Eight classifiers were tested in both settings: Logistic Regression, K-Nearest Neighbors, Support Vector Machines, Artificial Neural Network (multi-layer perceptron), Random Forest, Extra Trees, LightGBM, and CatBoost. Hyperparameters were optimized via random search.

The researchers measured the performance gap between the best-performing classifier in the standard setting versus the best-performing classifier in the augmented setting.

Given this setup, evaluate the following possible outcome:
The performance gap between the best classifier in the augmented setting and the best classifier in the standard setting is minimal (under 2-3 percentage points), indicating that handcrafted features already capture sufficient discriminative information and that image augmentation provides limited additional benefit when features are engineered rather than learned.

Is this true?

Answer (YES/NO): NO